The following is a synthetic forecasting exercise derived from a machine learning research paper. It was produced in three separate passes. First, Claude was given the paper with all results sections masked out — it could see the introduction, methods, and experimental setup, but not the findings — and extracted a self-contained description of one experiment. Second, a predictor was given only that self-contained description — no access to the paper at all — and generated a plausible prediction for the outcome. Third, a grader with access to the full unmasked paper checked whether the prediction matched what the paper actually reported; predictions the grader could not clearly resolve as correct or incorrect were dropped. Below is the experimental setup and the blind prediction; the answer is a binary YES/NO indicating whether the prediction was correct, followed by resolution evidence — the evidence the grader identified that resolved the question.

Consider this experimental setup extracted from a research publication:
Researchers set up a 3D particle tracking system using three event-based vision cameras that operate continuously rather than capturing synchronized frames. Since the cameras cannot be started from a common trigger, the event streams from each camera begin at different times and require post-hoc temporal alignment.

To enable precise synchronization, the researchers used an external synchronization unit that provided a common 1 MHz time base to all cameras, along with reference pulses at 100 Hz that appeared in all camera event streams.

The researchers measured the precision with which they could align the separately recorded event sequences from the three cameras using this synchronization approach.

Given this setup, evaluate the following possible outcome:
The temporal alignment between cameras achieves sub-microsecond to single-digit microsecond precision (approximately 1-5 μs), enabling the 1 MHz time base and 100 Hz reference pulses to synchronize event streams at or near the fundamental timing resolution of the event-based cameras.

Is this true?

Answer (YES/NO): YES